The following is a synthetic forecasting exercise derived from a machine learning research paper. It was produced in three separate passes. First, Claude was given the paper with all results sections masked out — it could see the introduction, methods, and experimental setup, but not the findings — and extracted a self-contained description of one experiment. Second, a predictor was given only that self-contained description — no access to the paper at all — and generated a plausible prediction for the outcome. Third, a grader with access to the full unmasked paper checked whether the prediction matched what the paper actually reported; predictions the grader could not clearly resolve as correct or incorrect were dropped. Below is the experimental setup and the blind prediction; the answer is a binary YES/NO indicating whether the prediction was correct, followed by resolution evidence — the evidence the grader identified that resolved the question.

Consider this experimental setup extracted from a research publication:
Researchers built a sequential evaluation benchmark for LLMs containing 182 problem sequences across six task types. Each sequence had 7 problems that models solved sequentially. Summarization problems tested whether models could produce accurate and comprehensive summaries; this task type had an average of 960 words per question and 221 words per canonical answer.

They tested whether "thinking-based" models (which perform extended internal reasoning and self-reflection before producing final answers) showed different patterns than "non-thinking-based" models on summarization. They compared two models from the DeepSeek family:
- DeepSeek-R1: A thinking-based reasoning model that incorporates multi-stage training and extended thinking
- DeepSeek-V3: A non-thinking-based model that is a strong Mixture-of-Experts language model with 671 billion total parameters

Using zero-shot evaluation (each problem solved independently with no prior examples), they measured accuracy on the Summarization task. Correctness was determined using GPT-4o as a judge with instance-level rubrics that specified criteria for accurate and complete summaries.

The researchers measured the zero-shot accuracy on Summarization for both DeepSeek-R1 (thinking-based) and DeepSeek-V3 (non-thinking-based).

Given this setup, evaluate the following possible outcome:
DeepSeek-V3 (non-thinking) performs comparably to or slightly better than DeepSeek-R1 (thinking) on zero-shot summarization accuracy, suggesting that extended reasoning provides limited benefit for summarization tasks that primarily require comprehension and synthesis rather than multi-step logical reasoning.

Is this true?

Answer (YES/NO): NO